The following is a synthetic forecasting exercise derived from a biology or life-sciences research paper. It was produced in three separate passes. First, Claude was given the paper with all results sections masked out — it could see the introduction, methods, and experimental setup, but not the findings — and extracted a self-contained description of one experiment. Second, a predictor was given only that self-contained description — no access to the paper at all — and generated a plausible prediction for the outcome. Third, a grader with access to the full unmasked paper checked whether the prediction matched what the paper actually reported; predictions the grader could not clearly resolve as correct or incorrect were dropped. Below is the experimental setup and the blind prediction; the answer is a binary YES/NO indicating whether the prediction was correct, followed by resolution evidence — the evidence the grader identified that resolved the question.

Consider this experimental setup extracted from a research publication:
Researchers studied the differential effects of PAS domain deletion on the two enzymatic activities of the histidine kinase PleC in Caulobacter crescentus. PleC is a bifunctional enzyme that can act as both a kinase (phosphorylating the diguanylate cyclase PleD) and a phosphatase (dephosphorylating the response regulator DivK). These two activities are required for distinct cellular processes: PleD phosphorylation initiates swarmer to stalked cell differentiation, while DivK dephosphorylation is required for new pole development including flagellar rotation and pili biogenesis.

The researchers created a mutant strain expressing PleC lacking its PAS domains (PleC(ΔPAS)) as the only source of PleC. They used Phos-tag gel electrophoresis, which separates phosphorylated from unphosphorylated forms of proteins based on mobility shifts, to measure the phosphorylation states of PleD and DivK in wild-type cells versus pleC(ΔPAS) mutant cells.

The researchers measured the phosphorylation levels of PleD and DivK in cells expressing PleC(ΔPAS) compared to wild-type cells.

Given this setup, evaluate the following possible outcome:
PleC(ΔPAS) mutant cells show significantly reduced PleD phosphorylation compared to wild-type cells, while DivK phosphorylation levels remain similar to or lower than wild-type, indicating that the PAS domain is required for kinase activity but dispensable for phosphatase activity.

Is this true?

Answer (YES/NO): NO